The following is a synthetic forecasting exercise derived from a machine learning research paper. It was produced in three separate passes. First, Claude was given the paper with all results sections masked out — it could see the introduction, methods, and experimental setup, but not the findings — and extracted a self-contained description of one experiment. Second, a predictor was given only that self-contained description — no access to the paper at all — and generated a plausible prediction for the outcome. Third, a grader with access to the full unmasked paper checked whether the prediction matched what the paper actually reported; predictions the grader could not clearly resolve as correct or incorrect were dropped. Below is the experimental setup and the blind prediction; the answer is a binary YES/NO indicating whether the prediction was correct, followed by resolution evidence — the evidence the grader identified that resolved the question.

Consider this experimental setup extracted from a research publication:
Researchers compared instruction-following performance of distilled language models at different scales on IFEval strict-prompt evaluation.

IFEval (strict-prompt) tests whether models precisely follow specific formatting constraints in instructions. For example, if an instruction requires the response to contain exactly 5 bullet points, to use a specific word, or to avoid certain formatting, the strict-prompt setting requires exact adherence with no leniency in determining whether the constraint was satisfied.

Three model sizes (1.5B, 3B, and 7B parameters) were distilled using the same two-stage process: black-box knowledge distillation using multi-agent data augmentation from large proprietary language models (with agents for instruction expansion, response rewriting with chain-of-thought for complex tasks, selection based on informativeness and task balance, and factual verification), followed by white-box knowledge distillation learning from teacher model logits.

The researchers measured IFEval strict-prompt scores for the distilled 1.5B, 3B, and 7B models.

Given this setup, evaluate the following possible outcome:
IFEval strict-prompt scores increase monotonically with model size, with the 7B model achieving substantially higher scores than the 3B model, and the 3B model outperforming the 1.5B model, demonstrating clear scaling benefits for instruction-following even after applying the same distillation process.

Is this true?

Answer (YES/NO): NO